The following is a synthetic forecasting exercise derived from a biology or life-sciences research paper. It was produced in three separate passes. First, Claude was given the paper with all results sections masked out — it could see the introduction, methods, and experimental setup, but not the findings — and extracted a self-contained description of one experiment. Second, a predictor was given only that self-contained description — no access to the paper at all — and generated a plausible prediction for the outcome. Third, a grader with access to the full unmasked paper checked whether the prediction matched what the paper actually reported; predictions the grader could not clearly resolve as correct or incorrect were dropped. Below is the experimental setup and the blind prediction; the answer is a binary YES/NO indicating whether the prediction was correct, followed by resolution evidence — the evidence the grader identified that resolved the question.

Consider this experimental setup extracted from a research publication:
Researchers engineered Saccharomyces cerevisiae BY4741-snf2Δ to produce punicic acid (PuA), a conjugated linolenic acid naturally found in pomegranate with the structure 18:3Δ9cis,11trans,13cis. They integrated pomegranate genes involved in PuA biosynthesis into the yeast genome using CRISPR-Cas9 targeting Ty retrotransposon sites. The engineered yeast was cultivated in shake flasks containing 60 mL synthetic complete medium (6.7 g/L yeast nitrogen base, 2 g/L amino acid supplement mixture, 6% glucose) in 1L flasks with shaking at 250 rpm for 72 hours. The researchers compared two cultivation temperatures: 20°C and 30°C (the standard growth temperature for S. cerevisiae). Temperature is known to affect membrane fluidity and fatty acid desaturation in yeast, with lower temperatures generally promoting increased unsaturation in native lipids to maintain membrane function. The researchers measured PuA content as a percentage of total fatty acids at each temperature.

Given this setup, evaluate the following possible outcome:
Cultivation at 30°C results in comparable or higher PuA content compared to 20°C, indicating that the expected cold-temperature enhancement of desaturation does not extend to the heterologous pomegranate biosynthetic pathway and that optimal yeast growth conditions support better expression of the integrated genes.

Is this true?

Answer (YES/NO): NO